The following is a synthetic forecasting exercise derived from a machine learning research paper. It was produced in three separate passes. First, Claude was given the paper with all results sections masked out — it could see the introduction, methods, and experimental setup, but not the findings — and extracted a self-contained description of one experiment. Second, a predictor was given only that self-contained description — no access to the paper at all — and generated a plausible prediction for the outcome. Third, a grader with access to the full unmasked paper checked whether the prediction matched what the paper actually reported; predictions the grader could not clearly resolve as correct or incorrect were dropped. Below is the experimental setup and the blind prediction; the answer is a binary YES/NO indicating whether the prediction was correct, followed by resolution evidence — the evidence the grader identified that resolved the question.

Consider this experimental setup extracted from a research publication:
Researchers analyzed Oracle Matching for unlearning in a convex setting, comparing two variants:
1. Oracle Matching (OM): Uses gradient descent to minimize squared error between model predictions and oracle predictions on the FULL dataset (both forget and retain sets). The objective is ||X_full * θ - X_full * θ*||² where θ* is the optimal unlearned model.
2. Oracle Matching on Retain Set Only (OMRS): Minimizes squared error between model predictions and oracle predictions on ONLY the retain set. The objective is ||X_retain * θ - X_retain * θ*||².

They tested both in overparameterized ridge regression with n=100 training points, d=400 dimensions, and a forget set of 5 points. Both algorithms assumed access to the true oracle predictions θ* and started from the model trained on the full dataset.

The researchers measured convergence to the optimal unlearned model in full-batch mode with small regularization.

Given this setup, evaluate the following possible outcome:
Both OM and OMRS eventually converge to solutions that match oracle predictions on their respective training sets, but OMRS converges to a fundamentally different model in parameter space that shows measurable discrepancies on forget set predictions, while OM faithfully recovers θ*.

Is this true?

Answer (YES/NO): NO